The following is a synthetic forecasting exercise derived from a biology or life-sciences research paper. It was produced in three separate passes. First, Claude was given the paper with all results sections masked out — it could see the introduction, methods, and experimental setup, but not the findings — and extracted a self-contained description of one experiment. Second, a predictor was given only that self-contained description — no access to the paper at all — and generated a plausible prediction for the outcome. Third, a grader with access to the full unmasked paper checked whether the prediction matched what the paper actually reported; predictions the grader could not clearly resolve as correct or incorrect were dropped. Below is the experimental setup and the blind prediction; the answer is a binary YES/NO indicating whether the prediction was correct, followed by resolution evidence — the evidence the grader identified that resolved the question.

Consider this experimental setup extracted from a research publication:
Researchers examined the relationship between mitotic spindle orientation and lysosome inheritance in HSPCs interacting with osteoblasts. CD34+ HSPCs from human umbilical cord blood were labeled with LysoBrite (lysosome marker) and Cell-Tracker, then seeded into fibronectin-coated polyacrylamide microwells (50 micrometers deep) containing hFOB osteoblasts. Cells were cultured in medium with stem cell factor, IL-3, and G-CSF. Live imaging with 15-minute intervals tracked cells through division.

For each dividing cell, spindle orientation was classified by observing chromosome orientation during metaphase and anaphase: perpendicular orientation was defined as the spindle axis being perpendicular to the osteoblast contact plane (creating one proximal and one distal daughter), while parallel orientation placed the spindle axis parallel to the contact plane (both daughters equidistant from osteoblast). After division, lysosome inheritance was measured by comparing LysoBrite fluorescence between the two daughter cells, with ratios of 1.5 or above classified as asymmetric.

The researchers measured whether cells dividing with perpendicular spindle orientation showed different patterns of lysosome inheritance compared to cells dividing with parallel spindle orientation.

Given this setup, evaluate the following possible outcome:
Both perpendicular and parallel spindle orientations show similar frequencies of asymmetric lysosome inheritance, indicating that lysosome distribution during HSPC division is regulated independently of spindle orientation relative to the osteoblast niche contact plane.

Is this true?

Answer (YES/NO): NO